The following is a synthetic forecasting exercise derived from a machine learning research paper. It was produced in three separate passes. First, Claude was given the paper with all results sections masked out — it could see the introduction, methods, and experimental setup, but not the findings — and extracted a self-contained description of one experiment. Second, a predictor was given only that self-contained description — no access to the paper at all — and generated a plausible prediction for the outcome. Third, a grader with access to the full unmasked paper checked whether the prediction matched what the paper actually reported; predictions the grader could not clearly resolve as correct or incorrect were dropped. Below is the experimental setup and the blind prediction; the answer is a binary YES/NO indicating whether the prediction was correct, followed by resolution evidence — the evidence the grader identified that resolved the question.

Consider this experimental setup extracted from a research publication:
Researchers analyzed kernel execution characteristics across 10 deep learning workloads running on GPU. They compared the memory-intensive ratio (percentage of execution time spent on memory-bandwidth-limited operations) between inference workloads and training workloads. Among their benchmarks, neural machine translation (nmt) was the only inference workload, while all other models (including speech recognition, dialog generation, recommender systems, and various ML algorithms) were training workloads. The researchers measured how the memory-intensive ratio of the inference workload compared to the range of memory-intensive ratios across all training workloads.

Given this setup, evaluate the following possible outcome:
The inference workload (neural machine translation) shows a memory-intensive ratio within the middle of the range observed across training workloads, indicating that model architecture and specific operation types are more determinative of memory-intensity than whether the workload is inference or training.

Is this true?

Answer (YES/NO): NO